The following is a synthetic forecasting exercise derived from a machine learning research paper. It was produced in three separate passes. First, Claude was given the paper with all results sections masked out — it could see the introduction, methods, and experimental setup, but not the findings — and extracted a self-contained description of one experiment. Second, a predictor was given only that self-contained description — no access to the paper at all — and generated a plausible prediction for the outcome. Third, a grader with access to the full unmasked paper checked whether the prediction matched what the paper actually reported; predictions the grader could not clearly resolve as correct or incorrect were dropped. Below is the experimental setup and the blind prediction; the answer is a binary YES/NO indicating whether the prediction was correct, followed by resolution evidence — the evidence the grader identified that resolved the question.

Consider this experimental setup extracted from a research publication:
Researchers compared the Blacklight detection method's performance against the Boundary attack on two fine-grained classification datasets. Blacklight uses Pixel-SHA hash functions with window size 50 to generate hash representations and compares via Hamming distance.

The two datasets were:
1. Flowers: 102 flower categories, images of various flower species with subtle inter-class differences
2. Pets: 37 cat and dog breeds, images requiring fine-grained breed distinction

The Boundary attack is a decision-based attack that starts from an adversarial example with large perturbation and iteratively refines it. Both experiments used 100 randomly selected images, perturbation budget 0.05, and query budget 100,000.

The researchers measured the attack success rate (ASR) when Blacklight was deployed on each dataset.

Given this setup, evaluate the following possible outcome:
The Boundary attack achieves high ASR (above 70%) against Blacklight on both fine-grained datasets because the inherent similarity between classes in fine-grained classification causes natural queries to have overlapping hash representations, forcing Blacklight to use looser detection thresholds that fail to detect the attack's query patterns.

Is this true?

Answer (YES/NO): NO